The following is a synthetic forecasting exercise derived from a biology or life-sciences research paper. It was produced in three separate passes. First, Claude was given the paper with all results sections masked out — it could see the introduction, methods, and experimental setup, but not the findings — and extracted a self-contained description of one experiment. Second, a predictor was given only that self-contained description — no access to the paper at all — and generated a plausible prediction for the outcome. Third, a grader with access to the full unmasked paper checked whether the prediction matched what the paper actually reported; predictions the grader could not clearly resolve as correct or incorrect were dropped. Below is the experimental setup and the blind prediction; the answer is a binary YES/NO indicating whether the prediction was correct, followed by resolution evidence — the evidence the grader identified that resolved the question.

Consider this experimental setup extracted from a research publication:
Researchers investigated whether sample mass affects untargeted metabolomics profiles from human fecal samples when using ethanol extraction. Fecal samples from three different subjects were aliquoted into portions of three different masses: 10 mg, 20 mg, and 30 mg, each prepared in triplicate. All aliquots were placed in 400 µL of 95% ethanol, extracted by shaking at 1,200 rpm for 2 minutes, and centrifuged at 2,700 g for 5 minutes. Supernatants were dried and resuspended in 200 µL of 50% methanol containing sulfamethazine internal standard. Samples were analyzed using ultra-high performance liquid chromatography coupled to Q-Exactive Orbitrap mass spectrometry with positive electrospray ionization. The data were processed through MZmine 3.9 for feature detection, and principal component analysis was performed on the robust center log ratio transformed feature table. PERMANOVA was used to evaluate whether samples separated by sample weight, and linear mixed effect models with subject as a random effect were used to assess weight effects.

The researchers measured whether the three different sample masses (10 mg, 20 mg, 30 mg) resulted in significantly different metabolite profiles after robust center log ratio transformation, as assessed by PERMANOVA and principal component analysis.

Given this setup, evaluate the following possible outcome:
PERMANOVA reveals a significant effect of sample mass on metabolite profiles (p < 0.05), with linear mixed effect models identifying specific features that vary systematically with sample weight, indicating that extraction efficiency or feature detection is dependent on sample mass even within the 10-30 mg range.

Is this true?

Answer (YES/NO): NO